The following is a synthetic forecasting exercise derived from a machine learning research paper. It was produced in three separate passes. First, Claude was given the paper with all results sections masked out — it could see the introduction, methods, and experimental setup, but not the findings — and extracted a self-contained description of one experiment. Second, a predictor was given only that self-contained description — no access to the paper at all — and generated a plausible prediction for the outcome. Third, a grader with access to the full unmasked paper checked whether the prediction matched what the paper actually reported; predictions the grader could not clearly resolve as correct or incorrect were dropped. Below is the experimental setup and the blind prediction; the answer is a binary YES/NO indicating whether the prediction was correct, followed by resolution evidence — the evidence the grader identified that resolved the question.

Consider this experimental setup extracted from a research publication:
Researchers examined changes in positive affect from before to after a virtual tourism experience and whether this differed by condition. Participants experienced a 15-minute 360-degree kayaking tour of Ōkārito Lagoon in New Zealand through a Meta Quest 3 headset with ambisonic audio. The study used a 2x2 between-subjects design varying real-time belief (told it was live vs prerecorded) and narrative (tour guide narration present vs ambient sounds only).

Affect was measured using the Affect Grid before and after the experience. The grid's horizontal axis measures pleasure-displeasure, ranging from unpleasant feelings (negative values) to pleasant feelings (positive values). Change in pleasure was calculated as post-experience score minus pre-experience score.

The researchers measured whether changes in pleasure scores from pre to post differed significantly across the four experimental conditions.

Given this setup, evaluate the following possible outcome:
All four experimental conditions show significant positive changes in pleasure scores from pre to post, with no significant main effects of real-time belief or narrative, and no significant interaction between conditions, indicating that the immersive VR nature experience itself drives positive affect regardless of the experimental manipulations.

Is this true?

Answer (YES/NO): NO